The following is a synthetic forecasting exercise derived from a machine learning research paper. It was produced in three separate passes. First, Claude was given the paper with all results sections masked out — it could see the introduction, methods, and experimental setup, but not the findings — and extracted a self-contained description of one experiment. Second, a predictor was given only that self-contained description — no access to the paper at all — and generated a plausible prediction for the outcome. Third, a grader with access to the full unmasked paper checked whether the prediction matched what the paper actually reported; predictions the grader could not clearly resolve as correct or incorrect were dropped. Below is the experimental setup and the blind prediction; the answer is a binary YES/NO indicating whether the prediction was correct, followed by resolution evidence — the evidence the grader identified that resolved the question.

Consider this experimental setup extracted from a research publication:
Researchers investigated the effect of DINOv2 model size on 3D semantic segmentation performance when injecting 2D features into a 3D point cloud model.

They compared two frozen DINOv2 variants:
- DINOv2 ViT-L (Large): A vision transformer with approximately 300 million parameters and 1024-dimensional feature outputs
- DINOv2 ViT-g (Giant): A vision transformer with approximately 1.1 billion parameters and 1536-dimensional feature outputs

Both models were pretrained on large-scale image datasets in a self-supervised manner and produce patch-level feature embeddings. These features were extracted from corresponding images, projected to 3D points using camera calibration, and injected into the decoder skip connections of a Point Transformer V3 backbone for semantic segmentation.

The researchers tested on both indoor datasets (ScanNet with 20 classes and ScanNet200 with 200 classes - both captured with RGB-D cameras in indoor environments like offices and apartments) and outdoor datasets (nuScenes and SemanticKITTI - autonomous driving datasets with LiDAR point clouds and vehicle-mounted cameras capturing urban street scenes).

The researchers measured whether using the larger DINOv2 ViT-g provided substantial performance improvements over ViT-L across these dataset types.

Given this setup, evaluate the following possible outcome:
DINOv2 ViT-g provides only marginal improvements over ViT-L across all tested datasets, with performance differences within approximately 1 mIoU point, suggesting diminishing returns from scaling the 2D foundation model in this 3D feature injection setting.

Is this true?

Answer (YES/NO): NO